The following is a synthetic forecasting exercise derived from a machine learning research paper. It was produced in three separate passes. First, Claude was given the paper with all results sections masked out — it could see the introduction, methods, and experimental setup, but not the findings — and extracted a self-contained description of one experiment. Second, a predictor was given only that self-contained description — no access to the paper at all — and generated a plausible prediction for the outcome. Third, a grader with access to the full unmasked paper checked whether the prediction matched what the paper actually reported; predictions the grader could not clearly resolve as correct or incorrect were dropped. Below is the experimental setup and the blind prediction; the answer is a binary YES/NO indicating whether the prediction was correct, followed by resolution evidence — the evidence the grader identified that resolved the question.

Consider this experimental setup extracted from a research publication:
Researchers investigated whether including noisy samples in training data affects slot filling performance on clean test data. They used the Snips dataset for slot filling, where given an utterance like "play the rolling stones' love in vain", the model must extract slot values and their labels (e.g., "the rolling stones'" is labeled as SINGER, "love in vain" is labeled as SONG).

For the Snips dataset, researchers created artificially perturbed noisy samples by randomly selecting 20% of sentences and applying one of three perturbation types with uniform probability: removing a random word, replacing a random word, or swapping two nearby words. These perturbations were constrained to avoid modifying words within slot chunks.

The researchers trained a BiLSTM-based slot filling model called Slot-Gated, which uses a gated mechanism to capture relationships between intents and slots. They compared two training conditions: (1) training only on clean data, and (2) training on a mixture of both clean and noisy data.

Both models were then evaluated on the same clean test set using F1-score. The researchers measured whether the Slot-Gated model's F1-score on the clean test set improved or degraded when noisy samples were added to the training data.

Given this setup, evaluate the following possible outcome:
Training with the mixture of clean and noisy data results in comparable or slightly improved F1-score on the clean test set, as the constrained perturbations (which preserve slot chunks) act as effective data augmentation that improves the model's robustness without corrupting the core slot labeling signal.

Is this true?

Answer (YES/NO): NO